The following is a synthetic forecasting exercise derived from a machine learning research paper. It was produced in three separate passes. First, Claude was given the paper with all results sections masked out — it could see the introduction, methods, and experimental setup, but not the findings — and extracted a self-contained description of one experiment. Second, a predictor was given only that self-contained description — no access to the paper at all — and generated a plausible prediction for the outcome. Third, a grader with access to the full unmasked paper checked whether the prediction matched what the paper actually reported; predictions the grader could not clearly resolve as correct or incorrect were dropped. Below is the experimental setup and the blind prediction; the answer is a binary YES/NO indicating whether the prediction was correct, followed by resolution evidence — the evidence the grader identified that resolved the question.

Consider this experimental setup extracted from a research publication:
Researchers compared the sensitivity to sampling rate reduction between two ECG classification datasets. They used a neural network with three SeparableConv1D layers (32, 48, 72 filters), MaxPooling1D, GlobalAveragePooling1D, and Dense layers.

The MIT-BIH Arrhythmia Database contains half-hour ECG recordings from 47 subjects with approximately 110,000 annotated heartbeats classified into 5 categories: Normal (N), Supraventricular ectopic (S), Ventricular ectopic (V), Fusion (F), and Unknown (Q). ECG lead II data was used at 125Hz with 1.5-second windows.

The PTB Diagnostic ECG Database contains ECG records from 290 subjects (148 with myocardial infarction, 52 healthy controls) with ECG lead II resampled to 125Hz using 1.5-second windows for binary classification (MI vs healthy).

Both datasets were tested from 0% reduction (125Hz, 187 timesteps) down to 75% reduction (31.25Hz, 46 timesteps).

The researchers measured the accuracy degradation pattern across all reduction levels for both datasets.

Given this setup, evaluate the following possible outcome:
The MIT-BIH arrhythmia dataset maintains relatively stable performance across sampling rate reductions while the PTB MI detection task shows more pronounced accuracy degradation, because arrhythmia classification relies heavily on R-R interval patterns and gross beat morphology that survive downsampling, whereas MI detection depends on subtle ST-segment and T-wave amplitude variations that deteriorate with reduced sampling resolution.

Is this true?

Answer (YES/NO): NO